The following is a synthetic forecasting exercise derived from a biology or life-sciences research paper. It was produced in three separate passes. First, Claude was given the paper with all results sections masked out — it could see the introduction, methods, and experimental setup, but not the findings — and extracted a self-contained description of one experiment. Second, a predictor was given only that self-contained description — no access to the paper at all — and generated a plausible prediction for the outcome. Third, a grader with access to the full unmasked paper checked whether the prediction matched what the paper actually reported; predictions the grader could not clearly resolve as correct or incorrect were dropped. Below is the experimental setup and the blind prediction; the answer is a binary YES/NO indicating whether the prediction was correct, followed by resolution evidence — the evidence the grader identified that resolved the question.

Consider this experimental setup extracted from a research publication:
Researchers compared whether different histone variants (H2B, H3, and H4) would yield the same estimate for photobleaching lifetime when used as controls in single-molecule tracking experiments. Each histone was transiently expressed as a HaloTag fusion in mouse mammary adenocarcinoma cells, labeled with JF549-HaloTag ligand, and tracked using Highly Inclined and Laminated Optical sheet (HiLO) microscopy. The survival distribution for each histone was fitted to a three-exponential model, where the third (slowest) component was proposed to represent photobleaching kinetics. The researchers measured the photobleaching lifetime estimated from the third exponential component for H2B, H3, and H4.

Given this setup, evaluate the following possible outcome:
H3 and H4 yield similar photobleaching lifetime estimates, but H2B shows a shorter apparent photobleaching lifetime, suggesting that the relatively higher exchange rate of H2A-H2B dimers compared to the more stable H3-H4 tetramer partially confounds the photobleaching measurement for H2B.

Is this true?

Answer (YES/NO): NO